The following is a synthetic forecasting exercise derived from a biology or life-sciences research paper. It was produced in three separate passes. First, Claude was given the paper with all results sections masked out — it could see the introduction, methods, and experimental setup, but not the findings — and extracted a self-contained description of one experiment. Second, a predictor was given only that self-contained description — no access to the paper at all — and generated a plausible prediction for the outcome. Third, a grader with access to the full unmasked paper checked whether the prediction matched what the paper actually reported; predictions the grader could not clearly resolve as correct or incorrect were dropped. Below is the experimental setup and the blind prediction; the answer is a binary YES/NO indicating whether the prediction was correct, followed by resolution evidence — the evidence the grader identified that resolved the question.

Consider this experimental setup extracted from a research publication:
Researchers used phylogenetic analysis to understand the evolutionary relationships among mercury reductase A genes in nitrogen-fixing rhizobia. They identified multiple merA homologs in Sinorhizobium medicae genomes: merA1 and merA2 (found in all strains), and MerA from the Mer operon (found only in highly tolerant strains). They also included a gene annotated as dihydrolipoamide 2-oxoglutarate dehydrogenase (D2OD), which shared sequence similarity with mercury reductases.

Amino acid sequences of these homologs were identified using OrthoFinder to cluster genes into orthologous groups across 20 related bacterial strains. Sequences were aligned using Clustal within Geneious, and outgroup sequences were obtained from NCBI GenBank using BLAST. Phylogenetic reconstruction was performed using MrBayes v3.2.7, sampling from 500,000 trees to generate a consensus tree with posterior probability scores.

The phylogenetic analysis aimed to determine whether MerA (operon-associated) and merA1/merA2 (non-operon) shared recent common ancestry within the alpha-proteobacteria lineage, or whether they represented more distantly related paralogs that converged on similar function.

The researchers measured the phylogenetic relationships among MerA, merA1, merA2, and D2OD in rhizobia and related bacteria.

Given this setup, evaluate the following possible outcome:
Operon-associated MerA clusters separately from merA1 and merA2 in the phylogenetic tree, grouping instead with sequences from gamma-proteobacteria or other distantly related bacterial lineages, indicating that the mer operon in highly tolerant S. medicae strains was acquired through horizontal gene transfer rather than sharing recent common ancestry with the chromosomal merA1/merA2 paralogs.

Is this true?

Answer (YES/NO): YES